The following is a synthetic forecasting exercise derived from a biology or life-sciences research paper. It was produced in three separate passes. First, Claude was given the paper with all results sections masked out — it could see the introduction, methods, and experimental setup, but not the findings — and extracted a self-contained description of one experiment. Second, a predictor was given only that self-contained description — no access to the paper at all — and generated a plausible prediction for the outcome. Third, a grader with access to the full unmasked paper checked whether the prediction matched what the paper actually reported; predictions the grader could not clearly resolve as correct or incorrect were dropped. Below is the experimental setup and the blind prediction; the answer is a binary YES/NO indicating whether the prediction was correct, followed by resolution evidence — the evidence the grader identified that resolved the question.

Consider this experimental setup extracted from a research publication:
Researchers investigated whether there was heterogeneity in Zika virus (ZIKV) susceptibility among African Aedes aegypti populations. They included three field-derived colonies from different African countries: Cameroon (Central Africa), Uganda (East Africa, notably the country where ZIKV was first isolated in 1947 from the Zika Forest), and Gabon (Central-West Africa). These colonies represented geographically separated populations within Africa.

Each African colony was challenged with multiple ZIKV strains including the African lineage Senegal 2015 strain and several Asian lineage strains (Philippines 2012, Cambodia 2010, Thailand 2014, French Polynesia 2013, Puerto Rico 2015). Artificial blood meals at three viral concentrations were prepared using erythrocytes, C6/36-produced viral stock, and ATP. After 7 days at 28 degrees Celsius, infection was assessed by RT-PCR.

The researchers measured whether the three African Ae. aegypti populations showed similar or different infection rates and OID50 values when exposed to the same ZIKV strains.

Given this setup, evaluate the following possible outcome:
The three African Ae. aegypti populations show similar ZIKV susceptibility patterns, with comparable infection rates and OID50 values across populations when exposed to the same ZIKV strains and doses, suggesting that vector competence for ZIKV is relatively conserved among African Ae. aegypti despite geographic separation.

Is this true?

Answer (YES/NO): YES